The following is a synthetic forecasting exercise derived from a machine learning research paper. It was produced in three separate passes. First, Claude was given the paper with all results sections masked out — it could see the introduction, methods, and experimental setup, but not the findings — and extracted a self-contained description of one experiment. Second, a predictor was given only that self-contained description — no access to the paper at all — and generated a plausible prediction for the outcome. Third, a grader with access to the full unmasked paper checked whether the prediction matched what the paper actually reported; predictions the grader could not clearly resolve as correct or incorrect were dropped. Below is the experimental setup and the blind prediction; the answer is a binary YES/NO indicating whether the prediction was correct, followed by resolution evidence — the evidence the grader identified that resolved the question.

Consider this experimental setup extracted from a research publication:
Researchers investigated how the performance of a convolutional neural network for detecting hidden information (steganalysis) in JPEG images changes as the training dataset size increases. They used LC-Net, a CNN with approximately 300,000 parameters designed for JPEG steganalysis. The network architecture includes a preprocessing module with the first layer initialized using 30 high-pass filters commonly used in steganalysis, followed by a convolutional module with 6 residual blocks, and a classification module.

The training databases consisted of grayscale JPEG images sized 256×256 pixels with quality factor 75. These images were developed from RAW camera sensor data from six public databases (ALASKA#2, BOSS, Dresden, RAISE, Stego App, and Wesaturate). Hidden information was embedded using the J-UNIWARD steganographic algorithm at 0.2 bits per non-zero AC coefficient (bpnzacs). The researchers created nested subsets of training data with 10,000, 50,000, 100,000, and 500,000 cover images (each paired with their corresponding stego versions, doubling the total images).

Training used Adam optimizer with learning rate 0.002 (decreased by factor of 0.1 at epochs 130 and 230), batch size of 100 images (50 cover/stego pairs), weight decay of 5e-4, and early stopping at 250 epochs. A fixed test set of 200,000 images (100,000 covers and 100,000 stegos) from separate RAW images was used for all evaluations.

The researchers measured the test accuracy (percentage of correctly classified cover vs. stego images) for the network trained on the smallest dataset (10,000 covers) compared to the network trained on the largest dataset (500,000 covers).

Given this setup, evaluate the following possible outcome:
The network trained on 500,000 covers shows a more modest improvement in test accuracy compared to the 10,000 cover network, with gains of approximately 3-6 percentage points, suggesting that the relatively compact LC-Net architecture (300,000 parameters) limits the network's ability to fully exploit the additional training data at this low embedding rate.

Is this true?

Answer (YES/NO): YES